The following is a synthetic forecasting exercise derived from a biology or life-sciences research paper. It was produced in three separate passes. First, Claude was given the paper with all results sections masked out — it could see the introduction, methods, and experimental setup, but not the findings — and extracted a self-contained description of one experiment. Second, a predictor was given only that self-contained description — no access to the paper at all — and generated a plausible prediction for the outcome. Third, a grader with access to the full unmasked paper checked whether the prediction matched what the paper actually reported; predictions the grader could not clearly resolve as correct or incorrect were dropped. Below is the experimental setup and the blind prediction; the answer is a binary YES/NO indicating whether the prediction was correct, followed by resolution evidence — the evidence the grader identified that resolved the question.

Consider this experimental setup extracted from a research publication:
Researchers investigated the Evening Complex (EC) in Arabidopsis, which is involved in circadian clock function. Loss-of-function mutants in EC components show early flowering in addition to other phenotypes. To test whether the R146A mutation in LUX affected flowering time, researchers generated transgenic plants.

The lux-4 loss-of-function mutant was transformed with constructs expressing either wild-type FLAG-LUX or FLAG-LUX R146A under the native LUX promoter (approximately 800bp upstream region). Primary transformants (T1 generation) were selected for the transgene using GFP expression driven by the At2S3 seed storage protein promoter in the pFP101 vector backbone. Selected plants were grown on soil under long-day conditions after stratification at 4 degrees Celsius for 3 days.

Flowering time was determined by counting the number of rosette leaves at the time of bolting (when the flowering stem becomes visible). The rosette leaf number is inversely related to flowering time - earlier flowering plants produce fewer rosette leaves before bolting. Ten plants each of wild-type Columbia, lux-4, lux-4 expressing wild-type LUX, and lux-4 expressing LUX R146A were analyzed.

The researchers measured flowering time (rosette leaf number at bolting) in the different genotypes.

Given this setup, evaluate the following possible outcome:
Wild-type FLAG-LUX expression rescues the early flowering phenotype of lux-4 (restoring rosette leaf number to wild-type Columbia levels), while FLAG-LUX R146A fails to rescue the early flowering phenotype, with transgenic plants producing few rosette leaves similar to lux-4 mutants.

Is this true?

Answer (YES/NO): NO